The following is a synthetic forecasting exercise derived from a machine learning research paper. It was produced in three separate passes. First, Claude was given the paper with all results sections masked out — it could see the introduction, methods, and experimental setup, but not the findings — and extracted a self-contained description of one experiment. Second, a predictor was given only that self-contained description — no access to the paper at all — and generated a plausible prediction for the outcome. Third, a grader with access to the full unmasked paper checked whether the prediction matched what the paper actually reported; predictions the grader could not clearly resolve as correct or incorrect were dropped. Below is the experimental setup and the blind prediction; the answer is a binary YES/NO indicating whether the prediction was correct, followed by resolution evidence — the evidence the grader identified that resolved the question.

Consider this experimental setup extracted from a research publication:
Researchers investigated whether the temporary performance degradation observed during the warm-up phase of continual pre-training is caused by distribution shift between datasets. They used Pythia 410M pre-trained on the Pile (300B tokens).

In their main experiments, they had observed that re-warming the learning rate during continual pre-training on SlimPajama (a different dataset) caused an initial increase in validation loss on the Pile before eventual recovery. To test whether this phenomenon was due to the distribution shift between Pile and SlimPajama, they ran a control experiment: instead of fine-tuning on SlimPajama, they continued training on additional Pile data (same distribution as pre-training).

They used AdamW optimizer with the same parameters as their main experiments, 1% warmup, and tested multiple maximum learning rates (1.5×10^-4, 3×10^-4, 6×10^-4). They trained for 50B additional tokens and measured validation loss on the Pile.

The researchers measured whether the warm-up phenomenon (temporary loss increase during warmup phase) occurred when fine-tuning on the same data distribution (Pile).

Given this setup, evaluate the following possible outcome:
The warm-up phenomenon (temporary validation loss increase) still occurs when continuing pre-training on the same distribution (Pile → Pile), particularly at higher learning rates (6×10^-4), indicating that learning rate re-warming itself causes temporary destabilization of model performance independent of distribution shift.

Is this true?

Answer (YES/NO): YES